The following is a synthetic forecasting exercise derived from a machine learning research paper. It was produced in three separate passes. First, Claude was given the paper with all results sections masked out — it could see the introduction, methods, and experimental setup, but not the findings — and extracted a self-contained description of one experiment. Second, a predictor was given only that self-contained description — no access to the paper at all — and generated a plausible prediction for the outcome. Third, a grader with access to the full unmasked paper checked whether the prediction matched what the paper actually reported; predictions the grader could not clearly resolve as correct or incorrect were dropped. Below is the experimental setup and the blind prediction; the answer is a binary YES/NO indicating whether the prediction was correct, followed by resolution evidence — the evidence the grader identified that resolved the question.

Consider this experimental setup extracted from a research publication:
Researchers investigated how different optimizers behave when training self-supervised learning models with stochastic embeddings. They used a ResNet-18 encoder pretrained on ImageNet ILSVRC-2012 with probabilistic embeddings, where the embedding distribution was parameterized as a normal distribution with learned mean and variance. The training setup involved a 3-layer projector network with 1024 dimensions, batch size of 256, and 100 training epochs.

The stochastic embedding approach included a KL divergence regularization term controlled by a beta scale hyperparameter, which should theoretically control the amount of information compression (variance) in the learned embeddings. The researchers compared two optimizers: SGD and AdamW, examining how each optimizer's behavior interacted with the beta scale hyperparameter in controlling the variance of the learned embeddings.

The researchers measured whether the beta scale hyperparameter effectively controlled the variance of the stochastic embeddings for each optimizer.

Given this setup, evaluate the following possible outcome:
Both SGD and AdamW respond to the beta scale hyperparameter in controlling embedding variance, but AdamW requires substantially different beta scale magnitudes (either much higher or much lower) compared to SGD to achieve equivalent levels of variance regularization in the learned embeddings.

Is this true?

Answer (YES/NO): NO